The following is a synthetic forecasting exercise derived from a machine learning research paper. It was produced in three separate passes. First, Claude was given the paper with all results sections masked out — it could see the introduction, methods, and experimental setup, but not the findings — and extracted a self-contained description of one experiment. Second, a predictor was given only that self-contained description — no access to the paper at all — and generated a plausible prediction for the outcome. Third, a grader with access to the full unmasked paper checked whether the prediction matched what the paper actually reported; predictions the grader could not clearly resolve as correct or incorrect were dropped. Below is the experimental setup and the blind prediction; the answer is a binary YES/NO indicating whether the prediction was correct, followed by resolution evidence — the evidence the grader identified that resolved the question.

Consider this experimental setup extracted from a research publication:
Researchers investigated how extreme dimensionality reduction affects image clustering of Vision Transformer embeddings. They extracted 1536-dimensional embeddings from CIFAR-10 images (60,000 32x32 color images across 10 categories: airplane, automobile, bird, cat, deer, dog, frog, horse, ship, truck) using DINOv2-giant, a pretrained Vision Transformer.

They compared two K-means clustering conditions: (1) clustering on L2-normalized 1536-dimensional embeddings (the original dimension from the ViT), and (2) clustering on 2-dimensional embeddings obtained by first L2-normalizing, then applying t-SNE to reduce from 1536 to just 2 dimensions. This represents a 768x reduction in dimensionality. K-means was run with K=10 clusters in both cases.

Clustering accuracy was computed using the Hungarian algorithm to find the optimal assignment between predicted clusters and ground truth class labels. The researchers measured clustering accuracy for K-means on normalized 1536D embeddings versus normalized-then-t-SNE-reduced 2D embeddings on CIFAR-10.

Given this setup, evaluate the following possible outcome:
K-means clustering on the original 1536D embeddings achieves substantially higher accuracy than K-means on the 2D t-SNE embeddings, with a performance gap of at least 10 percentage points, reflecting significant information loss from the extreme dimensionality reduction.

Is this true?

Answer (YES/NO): NO